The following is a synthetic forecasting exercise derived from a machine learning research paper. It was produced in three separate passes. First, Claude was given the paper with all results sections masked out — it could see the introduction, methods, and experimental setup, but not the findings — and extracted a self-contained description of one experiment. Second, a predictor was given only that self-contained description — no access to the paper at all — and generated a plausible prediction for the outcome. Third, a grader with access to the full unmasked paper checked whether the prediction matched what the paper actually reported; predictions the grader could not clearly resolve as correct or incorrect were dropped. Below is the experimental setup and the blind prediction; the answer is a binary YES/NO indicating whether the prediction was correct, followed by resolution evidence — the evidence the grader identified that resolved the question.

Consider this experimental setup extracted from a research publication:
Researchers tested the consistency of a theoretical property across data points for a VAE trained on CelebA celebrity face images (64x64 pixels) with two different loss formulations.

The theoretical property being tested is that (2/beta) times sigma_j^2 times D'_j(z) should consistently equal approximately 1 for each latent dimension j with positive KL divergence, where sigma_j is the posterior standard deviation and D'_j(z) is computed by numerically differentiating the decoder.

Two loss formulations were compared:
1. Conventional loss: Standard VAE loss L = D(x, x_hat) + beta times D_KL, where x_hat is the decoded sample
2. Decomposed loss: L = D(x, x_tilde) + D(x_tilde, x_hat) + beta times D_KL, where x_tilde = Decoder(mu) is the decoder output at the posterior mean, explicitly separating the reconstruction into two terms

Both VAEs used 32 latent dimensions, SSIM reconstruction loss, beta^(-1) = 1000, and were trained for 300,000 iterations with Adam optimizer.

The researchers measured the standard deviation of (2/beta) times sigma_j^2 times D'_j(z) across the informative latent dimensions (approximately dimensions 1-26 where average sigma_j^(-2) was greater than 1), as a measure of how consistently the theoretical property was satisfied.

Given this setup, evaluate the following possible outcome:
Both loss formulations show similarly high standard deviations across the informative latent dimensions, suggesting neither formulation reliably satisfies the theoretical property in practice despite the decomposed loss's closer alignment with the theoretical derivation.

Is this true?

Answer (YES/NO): NO